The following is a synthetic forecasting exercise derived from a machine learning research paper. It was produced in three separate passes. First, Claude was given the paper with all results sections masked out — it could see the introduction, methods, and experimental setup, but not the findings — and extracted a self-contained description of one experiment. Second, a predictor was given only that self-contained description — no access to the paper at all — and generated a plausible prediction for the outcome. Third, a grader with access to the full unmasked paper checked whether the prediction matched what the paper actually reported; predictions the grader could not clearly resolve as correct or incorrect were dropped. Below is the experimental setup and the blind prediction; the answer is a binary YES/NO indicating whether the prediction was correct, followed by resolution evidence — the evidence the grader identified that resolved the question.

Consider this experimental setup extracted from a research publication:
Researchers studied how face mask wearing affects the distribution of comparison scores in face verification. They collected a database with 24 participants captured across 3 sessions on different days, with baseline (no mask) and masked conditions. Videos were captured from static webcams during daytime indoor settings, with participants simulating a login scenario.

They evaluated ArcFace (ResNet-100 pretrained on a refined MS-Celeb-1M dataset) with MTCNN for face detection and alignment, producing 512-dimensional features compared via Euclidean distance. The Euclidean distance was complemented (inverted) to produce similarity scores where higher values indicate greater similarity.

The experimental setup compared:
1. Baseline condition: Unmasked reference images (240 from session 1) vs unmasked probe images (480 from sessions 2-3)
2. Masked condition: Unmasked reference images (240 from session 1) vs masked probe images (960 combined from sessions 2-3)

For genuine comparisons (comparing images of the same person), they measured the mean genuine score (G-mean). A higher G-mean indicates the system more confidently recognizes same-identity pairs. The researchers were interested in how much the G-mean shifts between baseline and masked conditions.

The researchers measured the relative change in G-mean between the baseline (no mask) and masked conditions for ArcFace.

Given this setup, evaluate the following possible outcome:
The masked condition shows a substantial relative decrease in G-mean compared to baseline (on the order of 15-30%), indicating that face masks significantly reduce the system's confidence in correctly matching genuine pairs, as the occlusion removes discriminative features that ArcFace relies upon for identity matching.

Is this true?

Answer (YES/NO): YES